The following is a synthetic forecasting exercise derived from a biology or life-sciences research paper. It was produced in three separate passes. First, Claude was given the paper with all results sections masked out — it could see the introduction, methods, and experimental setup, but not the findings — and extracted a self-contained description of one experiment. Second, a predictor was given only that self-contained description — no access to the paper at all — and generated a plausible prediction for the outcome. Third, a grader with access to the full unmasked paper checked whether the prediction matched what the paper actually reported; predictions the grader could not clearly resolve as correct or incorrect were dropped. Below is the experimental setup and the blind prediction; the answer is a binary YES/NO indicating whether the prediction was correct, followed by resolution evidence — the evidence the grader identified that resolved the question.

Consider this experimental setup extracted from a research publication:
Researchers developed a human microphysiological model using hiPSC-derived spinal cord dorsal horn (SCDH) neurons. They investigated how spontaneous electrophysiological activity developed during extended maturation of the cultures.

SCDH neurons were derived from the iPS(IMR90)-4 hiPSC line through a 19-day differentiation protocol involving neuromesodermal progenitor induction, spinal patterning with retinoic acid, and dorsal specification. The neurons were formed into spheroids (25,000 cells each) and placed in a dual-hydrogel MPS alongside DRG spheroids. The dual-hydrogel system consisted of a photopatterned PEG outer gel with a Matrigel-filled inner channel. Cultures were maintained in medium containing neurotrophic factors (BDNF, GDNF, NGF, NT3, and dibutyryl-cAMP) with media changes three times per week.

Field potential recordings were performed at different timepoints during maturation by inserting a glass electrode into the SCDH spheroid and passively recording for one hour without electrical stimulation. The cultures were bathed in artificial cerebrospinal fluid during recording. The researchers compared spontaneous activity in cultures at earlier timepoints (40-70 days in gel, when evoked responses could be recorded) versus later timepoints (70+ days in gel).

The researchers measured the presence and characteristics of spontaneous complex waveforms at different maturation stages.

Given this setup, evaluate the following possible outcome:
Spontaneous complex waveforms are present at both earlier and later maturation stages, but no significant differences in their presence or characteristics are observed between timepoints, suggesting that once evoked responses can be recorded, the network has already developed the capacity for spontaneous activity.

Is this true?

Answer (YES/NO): NO